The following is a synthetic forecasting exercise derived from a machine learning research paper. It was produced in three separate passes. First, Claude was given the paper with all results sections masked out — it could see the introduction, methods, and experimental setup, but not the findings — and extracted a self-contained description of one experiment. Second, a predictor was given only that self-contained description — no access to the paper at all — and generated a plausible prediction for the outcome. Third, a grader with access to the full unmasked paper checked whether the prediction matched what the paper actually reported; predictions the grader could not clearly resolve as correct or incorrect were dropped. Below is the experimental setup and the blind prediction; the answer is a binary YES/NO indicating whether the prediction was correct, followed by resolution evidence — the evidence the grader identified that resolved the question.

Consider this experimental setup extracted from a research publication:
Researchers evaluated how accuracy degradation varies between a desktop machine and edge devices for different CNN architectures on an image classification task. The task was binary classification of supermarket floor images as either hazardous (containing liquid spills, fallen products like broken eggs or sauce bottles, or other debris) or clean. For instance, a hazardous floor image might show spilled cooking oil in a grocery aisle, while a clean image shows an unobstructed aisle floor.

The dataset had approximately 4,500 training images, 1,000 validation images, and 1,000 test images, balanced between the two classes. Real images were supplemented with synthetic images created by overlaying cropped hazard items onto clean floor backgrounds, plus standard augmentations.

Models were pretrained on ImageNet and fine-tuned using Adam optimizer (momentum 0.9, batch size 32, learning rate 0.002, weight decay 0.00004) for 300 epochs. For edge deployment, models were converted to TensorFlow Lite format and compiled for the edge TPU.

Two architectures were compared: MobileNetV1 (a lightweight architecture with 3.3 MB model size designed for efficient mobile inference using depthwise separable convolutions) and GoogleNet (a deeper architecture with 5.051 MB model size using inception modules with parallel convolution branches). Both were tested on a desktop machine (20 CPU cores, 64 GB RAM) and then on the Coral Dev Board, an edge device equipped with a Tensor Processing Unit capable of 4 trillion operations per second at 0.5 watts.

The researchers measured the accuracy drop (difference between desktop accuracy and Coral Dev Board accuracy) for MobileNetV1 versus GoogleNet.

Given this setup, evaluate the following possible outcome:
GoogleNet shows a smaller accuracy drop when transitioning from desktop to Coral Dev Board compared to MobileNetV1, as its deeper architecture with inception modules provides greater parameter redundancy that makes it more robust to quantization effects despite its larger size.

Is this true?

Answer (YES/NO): YES